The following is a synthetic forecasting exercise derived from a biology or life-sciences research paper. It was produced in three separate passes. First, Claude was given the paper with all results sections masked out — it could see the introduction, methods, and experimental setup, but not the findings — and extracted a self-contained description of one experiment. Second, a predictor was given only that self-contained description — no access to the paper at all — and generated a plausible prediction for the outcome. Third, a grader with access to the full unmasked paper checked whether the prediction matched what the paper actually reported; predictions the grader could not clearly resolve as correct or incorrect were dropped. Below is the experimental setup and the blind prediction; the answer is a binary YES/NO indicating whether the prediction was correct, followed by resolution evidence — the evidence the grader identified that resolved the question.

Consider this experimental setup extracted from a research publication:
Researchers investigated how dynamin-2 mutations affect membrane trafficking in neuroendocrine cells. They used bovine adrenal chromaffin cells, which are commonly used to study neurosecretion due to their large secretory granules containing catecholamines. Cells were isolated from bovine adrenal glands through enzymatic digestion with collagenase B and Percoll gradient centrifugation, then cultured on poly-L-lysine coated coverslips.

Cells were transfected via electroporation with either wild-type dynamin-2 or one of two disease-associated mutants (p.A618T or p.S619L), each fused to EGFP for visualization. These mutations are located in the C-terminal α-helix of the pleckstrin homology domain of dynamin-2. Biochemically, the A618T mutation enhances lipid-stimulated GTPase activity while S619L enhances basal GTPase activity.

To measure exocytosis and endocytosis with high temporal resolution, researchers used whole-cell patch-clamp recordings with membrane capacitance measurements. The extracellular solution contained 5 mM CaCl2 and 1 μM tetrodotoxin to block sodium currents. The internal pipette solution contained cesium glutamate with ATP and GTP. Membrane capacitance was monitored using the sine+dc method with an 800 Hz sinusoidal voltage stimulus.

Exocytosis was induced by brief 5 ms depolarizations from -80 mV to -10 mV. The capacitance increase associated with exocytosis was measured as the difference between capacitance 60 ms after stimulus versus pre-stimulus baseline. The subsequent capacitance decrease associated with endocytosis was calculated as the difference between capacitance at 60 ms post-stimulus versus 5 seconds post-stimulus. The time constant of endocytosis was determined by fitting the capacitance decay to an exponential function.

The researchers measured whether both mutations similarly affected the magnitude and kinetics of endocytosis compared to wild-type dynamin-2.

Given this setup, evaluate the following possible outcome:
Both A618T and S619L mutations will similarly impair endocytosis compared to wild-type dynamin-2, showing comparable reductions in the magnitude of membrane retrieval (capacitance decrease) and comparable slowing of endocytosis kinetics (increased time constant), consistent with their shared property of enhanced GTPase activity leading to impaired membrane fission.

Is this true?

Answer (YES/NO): YES